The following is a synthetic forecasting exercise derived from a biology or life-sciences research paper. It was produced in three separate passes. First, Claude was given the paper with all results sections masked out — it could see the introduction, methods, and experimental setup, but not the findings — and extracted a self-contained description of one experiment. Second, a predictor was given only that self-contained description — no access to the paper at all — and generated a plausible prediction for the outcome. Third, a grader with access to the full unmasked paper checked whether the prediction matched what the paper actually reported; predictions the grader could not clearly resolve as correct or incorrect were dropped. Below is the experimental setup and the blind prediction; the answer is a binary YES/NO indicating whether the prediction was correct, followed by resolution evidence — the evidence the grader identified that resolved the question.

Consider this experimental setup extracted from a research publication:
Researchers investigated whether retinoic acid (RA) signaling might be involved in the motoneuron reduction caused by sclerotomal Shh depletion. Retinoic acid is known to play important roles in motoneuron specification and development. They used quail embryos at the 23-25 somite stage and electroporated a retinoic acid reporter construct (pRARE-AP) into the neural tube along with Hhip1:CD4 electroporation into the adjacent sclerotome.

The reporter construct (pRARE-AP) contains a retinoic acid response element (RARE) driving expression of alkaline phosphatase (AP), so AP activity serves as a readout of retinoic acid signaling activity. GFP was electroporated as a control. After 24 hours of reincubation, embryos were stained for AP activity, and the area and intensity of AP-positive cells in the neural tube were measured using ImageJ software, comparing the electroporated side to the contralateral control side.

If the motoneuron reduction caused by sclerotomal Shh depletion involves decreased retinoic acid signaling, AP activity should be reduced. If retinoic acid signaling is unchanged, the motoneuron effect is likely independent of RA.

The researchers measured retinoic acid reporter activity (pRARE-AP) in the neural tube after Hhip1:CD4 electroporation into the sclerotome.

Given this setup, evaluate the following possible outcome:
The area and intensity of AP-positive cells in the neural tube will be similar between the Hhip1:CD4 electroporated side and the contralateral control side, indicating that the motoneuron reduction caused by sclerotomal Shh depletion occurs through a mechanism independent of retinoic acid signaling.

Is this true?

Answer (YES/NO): YES